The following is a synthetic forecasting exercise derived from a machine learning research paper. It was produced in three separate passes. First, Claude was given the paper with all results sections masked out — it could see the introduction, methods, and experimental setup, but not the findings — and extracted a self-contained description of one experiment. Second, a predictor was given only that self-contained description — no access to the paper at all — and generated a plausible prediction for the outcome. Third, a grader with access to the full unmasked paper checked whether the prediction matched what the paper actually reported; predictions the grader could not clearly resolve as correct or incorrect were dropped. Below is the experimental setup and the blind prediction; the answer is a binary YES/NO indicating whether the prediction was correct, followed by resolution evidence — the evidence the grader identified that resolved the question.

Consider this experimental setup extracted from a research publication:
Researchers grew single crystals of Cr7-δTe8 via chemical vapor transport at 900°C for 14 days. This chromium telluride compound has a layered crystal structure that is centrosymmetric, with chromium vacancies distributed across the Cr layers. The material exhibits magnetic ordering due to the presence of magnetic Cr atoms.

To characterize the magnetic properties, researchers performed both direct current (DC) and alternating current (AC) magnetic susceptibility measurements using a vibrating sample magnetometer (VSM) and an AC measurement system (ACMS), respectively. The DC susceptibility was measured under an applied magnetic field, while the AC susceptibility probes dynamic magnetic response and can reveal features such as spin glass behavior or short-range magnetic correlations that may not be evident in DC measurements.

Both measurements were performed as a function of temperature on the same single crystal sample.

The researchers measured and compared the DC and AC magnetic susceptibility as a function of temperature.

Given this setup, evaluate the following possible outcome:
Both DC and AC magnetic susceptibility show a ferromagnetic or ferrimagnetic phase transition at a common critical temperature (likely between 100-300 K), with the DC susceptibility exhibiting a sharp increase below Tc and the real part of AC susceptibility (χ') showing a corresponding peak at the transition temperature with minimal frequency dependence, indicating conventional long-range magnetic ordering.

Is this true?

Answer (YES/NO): NO